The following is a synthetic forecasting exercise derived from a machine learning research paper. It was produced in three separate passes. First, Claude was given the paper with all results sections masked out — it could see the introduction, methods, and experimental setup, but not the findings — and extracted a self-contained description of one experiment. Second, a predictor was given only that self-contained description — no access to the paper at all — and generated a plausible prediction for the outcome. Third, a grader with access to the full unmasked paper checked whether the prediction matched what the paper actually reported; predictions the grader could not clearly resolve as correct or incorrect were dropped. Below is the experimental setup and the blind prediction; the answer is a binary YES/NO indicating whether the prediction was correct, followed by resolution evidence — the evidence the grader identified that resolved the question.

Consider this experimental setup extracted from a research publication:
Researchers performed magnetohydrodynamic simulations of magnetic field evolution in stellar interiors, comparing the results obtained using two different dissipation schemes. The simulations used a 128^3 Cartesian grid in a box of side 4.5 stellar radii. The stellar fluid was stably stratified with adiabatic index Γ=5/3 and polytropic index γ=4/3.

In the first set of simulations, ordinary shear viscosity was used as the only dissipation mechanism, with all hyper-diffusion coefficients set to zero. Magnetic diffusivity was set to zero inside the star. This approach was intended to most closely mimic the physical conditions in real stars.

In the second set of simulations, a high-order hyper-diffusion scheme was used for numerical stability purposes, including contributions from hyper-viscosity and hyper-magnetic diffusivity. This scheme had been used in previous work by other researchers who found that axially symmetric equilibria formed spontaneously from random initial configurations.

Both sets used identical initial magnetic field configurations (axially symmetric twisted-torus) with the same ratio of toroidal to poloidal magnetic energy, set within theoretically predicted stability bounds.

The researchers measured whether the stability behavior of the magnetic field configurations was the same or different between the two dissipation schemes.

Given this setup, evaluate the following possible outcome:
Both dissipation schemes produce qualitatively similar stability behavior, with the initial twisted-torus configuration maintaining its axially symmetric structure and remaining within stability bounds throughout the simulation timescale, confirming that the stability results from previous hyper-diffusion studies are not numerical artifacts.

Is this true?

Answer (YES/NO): YES